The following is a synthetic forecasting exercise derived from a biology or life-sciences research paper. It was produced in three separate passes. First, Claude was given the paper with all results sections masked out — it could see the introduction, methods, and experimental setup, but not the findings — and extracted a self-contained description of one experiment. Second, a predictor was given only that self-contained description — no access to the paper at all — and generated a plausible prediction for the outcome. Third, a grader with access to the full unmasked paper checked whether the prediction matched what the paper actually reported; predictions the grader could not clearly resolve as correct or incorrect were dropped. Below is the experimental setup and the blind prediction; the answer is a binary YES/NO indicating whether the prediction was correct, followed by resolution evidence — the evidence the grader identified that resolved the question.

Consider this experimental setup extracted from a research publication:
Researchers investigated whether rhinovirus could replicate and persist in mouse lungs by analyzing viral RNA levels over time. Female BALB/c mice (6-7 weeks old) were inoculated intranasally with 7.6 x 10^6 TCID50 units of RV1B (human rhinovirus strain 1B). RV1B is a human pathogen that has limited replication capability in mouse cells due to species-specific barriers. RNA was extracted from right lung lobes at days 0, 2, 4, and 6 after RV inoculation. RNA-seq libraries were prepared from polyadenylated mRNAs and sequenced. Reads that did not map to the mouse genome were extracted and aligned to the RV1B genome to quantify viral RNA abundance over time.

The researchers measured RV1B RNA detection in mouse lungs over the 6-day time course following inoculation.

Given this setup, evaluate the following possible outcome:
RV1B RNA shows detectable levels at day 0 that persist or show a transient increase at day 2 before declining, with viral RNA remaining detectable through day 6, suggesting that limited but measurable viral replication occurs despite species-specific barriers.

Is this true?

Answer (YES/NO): NO